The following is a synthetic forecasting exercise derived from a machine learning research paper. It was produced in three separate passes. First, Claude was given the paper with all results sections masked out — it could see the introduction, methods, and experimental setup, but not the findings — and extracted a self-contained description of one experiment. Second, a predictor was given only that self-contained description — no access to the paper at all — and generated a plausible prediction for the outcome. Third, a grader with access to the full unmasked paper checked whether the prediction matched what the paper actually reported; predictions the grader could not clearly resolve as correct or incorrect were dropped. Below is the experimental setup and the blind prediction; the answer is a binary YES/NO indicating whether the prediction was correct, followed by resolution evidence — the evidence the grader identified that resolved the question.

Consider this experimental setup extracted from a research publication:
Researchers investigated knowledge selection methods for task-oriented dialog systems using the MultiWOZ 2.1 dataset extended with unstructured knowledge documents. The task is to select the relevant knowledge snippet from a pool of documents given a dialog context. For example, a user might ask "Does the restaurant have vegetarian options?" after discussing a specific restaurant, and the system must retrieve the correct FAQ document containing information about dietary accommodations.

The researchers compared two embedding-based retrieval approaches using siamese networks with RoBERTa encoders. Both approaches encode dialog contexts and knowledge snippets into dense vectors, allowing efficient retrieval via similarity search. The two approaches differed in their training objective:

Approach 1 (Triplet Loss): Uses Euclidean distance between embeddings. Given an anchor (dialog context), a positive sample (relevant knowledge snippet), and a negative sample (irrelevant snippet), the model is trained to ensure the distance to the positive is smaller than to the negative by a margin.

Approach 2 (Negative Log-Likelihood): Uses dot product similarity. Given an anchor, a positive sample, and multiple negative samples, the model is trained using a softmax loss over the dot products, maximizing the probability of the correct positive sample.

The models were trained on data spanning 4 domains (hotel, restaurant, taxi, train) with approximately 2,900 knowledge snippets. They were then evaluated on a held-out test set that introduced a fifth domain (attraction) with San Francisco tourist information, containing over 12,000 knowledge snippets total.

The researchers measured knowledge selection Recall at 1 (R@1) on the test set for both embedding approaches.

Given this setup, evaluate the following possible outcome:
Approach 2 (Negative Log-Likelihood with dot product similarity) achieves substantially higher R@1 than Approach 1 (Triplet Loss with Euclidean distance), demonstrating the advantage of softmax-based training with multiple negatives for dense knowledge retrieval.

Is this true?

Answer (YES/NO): NO